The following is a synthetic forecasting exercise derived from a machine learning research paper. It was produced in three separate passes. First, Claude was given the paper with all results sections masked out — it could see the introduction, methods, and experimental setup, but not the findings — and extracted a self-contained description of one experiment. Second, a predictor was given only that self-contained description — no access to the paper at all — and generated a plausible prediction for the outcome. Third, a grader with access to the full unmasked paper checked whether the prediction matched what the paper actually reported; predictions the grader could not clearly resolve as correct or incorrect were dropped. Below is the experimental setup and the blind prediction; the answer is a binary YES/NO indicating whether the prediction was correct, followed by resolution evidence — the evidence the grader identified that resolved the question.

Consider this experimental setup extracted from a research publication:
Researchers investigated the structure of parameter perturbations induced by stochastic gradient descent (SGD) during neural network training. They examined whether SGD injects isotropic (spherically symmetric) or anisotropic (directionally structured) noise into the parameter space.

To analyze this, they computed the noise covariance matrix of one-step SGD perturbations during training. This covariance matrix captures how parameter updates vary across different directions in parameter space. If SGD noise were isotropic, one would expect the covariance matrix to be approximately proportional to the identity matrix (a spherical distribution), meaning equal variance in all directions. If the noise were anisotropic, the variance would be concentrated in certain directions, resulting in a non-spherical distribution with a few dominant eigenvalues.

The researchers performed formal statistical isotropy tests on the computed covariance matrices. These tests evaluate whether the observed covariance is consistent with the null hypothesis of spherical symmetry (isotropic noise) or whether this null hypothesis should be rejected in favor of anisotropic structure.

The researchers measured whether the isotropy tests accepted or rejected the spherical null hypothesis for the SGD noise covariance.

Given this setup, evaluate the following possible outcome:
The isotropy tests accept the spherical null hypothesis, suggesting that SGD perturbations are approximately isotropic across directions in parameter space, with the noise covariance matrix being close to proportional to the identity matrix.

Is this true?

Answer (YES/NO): NO